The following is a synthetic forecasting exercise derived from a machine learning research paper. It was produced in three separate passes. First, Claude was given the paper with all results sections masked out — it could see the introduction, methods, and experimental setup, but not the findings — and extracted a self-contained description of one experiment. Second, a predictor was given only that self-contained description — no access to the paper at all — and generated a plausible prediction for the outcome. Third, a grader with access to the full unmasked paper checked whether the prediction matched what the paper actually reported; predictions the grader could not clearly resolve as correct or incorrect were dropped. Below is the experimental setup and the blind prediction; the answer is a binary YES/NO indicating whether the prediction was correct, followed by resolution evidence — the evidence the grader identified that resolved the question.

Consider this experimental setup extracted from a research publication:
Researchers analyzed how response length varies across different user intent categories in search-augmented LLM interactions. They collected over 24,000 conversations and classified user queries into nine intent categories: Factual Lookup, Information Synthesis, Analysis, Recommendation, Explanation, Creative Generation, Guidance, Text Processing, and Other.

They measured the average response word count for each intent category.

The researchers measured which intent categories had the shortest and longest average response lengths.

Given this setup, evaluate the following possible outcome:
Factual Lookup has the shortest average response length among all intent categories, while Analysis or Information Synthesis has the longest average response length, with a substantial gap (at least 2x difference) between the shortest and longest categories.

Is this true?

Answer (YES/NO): NO